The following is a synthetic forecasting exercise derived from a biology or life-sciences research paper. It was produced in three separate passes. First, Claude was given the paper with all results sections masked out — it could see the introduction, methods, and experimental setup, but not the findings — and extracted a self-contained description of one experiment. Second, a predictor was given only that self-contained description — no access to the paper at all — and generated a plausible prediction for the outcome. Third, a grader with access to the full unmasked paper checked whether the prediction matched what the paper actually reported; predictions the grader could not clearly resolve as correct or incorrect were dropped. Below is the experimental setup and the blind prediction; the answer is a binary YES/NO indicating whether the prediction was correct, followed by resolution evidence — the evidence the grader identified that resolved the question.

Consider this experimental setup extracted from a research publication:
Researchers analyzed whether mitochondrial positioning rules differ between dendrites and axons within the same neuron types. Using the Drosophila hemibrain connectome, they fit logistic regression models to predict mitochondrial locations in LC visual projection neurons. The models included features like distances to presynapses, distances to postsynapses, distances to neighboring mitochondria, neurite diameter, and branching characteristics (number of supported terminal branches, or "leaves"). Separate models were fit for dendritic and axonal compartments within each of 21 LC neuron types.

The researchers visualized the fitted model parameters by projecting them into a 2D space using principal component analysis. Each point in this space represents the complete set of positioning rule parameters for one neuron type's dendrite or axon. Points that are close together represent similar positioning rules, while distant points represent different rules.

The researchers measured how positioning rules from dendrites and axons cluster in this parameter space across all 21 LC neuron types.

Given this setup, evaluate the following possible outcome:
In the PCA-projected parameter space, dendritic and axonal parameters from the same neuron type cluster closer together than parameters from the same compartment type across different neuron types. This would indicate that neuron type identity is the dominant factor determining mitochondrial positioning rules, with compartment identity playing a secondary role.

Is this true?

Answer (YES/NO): NO